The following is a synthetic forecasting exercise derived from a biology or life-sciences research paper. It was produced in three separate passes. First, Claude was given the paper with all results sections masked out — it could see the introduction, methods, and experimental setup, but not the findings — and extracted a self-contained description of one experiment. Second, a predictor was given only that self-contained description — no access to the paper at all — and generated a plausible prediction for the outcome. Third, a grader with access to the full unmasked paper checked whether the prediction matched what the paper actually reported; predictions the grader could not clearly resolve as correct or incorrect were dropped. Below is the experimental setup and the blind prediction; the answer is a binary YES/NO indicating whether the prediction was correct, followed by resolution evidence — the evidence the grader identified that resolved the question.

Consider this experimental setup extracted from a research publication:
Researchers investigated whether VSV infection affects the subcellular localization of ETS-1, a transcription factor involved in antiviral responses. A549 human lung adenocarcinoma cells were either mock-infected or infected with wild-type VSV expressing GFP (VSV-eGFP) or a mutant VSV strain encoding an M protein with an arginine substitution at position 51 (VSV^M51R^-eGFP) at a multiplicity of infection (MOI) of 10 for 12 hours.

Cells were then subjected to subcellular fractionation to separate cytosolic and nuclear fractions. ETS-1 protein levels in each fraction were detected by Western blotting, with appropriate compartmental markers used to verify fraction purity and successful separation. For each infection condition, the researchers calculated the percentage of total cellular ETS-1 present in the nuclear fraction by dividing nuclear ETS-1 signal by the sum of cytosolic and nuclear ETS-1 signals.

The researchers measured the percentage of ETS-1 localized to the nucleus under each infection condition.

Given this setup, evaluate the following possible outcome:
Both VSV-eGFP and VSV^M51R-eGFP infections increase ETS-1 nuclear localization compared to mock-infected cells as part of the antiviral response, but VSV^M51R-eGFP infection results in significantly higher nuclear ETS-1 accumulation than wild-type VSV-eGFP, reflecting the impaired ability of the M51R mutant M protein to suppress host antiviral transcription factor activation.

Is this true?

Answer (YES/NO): NO